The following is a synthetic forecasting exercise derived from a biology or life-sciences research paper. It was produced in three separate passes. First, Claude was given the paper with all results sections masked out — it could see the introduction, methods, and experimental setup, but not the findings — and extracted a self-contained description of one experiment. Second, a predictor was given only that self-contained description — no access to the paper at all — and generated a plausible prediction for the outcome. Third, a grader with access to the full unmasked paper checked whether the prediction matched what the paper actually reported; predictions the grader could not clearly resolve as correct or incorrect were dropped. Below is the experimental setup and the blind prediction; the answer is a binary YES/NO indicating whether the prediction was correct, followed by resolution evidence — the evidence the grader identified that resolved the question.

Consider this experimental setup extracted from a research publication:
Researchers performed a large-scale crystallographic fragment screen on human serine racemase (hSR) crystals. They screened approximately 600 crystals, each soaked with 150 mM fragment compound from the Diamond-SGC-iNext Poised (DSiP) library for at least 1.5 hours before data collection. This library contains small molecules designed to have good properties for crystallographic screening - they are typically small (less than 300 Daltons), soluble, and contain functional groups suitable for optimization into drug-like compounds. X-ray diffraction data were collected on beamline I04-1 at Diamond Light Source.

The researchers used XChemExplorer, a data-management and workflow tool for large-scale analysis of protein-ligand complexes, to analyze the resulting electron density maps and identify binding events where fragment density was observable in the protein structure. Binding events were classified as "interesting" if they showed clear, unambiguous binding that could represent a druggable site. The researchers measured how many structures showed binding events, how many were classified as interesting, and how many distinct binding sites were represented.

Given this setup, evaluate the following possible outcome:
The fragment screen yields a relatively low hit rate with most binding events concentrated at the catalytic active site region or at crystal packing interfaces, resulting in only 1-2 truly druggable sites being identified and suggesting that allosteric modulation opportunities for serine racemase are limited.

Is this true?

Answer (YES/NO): NO